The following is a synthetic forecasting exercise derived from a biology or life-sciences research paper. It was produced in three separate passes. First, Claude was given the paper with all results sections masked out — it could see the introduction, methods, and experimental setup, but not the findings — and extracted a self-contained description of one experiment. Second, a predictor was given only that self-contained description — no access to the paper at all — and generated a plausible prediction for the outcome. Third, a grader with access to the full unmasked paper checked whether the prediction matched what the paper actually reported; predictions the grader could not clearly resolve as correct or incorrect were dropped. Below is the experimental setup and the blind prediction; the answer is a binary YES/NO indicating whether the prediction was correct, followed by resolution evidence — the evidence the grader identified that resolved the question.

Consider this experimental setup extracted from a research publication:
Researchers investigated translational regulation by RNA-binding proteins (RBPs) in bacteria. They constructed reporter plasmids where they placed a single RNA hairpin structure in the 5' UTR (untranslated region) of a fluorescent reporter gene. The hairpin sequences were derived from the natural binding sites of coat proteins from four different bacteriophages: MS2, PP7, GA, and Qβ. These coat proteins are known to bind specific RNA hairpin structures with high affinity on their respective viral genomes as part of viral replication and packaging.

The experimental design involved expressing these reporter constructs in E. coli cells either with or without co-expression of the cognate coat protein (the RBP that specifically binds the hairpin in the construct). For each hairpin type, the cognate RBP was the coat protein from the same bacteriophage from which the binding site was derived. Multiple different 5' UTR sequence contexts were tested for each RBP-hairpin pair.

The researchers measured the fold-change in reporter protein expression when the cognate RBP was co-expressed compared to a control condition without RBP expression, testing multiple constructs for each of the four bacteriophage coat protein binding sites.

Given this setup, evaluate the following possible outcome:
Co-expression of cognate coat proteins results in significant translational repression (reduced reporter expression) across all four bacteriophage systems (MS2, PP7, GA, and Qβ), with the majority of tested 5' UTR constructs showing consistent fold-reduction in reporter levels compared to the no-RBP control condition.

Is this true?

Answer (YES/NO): NO